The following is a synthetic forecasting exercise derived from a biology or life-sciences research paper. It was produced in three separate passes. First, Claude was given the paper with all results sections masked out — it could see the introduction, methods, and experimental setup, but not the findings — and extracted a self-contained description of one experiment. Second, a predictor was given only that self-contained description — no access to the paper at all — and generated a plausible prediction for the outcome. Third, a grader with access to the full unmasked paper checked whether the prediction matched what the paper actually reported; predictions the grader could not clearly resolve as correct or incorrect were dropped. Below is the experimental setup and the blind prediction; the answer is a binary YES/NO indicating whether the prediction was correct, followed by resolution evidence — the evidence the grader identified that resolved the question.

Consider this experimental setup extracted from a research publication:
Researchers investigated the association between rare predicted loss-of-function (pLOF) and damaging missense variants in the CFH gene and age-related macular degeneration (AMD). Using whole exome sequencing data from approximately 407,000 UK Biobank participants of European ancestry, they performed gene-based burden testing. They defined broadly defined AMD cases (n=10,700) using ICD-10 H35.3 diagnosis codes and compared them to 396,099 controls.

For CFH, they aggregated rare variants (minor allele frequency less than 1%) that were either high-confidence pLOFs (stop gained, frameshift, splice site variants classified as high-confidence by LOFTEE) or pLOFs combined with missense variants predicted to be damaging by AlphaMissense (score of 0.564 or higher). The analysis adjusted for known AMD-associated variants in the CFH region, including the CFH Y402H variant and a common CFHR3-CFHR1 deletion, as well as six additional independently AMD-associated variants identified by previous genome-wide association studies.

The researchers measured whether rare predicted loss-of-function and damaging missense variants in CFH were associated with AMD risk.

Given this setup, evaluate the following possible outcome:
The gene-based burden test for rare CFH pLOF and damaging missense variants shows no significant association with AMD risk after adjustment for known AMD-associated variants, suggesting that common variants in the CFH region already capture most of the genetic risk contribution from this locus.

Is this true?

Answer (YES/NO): NO